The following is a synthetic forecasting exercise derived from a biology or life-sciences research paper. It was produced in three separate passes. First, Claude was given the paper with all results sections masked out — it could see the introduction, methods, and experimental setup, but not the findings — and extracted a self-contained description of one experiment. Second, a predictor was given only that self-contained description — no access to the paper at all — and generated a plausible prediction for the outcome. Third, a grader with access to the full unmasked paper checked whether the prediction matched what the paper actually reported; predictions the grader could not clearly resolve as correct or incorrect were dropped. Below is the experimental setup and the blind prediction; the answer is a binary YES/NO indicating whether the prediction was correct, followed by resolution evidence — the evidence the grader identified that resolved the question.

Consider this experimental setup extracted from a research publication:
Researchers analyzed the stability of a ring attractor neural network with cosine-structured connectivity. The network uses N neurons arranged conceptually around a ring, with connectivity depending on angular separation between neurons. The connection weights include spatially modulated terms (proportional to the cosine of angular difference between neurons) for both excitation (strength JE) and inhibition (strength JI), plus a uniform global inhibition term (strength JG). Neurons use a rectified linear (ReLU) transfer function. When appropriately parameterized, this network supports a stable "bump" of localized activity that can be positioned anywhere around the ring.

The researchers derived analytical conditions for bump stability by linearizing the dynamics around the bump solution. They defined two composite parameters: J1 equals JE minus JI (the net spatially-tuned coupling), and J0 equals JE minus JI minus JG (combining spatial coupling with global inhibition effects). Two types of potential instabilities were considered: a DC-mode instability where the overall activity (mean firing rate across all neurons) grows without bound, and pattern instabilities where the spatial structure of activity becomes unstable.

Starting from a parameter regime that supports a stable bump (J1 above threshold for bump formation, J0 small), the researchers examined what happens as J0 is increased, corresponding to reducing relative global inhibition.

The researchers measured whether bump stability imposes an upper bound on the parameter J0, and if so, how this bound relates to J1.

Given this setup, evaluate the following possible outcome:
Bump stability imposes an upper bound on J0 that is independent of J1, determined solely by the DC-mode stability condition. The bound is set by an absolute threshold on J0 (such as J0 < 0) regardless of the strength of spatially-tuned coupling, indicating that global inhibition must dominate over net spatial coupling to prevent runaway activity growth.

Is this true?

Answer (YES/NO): NO